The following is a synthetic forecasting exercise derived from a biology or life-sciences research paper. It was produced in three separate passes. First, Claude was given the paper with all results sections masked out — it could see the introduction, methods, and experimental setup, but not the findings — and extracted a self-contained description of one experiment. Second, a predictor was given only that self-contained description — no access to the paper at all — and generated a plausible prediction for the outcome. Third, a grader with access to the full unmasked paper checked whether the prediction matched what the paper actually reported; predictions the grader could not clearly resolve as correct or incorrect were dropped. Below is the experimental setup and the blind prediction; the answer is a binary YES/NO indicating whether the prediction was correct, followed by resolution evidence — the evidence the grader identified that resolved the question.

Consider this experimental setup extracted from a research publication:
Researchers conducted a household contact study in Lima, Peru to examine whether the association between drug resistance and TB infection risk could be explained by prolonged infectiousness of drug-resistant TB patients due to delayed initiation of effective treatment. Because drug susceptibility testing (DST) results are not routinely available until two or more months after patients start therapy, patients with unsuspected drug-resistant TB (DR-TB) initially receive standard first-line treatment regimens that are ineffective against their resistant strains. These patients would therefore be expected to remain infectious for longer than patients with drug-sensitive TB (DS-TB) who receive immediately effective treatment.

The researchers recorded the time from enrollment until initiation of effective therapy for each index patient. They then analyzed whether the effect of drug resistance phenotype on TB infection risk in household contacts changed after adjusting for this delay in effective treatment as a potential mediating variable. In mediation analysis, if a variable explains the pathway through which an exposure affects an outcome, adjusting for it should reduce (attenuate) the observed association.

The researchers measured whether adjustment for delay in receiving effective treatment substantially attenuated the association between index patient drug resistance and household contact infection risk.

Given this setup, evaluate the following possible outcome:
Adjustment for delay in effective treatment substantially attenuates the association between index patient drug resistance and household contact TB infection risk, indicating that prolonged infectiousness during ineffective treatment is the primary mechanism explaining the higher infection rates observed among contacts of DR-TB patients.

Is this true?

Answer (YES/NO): NO